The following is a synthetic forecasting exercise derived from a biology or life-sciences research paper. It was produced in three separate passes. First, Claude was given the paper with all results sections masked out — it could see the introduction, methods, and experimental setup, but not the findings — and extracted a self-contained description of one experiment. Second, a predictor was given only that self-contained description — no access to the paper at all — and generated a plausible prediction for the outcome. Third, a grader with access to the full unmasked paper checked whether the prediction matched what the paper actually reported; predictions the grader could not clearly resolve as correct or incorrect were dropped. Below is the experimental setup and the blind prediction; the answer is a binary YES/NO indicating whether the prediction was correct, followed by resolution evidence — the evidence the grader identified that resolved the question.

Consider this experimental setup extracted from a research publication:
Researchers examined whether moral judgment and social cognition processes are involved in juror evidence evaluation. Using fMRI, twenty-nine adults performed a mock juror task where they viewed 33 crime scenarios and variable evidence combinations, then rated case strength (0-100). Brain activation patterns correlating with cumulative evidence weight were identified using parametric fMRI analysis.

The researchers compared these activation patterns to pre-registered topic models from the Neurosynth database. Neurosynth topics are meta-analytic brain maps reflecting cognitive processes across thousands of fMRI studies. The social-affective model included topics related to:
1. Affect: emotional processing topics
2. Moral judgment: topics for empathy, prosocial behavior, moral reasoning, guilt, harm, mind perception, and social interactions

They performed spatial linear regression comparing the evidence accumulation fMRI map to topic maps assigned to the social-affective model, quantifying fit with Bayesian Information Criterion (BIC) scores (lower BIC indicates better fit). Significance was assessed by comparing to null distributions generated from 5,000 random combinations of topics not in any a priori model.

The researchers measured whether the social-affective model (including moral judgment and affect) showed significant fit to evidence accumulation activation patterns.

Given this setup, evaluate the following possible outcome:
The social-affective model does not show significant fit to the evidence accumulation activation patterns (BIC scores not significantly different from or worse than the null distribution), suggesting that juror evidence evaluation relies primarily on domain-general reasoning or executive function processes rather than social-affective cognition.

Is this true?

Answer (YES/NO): NO